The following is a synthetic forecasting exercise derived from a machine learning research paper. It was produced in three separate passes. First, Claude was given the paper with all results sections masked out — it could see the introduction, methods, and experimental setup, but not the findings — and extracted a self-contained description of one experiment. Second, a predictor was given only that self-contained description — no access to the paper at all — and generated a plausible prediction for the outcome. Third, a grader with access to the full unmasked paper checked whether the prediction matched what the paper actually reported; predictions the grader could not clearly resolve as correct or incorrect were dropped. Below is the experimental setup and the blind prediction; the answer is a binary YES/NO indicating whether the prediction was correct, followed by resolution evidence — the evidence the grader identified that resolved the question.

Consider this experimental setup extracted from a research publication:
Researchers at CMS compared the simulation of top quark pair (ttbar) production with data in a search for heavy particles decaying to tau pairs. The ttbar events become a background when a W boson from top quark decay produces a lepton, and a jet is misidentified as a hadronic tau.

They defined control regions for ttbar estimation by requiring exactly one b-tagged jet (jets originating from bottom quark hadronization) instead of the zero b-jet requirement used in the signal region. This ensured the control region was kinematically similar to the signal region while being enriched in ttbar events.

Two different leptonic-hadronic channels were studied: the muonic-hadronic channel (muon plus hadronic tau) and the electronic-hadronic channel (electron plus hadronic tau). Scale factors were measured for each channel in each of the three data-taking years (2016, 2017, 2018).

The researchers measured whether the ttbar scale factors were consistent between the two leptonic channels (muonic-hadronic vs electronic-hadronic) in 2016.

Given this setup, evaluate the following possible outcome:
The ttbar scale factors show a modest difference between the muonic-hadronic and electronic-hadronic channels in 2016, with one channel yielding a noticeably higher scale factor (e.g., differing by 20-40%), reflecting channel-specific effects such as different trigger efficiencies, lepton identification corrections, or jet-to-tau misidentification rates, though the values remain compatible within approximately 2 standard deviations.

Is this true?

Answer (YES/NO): NO